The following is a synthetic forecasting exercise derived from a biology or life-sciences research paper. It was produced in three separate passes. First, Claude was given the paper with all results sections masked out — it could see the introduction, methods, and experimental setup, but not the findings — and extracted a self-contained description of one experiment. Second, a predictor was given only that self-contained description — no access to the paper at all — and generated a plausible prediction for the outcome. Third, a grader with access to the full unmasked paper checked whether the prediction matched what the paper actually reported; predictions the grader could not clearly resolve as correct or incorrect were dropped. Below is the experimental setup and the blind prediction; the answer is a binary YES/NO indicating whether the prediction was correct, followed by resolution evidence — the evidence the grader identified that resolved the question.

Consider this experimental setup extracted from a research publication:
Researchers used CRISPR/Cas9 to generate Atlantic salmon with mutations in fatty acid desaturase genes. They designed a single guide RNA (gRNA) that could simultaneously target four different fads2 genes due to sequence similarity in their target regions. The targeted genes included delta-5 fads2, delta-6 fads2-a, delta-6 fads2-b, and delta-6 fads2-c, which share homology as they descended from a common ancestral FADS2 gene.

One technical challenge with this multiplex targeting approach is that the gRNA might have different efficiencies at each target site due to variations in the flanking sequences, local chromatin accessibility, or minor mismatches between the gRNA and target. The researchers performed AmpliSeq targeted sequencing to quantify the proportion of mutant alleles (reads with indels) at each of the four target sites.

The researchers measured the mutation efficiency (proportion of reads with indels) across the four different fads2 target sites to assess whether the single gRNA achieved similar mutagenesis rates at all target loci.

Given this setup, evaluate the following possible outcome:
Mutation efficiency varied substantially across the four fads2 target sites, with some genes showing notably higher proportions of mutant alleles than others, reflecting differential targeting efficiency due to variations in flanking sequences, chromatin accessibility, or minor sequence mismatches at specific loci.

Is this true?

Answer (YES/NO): NO